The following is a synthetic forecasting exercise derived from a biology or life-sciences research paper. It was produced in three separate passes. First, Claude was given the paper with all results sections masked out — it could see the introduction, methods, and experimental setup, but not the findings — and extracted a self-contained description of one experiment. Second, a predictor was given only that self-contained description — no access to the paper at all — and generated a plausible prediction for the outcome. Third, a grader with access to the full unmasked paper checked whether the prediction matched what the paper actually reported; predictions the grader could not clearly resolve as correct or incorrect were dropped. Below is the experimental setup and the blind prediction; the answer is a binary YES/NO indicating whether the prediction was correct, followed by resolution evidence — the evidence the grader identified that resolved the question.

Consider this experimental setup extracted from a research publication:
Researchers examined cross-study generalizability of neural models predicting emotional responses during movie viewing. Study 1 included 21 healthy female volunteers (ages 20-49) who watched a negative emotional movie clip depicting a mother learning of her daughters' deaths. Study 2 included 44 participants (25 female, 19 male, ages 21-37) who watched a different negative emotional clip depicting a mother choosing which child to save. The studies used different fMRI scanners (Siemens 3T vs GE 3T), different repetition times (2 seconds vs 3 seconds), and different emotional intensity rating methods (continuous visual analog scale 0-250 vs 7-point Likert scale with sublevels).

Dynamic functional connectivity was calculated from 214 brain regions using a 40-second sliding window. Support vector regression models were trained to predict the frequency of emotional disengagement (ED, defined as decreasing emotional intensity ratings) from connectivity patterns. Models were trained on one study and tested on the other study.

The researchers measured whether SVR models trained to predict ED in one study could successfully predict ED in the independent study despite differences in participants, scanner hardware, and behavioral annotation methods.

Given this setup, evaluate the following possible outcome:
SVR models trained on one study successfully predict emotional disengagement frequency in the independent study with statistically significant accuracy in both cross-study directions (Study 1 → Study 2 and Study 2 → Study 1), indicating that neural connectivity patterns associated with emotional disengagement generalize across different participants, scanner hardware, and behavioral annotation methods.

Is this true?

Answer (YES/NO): YES